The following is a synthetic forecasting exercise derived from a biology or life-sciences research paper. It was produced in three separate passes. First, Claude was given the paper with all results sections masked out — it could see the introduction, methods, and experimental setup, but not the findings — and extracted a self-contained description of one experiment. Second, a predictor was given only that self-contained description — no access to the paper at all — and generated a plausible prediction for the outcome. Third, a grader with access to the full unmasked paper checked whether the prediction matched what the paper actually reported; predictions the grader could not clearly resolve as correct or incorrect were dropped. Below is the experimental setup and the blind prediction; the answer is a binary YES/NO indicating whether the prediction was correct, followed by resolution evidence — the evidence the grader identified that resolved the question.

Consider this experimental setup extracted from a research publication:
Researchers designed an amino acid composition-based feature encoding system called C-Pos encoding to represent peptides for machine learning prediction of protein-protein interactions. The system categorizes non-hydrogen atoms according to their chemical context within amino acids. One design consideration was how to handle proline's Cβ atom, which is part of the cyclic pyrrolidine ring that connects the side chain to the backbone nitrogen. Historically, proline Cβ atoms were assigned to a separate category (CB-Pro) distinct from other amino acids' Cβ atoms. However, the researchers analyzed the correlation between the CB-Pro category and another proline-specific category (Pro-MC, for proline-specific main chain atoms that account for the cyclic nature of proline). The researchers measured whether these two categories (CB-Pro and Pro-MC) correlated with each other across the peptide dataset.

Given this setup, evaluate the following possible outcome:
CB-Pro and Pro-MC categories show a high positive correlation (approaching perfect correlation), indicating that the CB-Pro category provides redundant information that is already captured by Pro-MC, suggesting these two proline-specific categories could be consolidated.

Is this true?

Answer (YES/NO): YES